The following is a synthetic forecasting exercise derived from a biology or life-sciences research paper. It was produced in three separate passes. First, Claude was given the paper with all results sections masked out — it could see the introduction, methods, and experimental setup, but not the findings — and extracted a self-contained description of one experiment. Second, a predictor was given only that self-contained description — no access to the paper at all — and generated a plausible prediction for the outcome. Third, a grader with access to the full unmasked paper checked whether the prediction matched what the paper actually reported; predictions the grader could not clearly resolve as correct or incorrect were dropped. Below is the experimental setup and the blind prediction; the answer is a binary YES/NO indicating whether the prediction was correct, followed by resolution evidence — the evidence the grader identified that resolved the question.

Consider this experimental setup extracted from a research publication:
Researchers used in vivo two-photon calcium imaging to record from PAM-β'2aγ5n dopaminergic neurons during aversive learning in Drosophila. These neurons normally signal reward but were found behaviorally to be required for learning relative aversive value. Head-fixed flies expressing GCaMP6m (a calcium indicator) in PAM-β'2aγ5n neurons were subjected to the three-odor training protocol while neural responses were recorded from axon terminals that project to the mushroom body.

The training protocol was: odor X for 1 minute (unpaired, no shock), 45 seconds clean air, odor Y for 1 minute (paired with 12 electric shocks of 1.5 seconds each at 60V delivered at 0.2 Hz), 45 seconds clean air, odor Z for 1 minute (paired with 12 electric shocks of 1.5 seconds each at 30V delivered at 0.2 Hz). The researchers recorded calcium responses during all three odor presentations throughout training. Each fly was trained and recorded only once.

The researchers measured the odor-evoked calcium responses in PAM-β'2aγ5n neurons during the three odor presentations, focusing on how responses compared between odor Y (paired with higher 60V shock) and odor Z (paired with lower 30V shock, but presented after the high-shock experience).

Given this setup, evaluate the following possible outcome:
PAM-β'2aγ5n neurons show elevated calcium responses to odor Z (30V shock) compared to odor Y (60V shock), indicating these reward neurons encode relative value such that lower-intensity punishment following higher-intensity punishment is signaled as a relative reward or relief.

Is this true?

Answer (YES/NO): YES